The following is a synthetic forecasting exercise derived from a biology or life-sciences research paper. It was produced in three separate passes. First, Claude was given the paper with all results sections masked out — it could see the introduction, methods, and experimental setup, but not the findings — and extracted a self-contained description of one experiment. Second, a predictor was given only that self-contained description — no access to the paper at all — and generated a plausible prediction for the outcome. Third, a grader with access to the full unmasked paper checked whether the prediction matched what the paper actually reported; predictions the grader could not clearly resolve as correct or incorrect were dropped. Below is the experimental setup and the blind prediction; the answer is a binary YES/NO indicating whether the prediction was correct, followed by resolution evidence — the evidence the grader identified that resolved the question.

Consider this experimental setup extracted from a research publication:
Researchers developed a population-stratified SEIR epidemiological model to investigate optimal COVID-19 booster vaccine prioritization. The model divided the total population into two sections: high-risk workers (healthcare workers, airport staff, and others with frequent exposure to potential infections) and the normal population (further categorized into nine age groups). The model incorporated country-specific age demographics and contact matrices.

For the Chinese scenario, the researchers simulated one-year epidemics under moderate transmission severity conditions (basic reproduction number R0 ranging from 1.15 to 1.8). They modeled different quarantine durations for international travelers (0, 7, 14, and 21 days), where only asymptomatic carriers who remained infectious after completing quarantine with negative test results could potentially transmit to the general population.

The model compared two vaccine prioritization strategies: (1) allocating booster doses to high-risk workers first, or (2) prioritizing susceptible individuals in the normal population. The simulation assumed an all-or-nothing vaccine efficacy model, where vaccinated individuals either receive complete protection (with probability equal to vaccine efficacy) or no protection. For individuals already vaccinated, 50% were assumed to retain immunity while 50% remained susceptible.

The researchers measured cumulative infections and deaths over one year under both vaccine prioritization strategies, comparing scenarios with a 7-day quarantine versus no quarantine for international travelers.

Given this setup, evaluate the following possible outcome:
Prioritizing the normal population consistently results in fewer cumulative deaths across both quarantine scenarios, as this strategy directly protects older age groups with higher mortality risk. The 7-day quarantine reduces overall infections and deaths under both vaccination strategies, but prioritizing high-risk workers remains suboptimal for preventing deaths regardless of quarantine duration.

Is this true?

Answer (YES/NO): NO